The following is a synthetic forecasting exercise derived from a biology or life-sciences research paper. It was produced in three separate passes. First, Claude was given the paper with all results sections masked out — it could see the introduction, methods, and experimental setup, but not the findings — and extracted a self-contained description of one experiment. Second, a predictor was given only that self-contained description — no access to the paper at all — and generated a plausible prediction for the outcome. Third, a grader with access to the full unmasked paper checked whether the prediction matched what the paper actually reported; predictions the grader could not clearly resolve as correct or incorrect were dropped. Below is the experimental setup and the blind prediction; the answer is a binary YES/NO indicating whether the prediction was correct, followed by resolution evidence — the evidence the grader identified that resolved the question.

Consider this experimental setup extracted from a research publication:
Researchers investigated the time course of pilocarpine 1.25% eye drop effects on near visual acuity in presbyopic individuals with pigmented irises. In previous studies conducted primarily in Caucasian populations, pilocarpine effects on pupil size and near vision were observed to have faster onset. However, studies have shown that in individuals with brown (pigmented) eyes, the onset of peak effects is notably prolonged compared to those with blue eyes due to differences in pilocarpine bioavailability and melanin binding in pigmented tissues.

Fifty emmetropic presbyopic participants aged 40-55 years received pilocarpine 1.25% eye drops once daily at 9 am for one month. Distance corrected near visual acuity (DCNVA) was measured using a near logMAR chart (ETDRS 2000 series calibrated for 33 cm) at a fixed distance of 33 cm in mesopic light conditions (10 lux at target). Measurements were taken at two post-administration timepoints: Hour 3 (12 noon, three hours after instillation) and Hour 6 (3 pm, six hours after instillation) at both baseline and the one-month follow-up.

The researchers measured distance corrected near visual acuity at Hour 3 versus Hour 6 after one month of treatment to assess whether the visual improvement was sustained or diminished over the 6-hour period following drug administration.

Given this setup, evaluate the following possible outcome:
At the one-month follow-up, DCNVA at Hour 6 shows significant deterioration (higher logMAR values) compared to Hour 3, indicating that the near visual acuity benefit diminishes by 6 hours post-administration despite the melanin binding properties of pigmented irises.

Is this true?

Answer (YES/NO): YES